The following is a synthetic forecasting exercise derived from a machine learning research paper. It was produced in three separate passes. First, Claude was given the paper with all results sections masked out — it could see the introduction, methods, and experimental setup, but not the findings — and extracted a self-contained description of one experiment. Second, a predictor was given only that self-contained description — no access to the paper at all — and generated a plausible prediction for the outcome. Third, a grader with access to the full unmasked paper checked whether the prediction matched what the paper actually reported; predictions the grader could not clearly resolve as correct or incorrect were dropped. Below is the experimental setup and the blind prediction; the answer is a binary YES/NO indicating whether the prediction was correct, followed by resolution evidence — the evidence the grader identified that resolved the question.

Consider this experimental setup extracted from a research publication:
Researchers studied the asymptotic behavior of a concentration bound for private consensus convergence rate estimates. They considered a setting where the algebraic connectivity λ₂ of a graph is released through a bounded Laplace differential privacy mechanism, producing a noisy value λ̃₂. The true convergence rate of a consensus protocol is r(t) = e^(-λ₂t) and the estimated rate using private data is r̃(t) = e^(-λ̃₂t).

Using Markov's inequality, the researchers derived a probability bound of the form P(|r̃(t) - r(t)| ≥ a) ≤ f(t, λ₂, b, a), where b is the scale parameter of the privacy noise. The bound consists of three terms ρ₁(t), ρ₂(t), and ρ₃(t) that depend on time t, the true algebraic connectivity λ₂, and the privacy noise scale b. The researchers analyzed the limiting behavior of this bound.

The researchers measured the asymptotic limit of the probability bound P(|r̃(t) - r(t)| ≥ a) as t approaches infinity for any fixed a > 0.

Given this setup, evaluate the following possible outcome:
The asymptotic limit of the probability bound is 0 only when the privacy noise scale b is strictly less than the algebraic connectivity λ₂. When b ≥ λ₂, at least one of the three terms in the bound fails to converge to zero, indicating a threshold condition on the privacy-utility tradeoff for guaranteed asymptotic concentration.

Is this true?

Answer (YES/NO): NO